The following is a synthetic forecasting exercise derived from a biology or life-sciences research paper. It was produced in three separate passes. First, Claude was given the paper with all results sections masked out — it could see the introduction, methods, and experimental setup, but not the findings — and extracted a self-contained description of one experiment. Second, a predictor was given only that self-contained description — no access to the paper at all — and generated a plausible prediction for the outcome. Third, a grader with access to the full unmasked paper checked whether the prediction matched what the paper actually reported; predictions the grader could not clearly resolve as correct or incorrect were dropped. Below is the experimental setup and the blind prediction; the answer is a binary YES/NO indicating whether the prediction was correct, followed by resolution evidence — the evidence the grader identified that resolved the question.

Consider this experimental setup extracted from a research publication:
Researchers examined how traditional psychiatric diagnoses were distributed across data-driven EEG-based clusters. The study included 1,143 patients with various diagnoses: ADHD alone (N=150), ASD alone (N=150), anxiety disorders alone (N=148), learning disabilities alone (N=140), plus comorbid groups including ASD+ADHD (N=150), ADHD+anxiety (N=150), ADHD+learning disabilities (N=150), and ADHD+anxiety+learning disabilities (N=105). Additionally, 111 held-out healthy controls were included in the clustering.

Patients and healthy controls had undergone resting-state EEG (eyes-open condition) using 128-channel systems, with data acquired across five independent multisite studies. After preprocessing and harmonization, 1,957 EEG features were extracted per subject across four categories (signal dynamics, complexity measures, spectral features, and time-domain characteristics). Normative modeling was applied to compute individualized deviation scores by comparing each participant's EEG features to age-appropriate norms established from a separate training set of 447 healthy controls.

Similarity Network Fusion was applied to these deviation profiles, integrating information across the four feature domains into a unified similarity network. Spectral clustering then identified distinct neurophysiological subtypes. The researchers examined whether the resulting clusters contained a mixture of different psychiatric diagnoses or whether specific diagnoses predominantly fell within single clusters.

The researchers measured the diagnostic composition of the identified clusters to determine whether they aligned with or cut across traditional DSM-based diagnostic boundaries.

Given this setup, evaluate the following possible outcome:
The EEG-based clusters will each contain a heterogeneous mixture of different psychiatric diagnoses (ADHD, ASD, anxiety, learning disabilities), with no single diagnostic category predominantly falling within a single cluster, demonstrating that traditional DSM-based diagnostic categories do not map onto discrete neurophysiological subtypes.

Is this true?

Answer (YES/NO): NO